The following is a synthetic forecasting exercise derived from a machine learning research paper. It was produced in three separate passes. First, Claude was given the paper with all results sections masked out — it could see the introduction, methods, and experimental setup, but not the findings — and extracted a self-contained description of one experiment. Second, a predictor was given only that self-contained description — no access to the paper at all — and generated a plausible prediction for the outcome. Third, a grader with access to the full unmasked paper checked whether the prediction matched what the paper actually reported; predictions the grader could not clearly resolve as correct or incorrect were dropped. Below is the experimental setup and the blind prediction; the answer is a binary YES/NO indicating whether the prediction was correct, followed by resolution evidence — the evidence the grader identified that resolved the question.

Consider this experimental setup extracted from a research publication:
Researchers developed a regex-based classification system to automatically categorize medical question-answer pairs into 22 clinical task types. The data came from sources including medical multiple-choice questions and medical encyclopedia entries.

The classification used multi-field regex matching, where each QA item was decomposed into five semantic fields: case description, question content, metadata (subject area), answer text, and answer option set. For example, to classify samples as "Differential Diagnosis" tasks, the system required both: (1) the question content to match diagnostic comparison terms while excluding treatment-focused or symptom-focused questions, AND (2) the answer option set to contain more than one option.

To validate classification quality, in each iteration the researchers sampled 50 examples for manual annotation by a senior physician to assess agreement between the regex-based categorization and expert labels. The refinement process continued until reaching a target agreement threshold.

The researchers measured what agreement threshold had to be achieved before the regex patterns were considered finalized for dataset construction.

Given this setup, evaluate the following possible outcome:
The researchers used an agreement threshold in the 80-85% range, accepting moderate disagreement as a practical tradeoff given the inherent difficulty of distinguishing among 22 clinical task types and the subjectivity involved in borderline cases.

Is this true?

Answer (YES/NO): NO